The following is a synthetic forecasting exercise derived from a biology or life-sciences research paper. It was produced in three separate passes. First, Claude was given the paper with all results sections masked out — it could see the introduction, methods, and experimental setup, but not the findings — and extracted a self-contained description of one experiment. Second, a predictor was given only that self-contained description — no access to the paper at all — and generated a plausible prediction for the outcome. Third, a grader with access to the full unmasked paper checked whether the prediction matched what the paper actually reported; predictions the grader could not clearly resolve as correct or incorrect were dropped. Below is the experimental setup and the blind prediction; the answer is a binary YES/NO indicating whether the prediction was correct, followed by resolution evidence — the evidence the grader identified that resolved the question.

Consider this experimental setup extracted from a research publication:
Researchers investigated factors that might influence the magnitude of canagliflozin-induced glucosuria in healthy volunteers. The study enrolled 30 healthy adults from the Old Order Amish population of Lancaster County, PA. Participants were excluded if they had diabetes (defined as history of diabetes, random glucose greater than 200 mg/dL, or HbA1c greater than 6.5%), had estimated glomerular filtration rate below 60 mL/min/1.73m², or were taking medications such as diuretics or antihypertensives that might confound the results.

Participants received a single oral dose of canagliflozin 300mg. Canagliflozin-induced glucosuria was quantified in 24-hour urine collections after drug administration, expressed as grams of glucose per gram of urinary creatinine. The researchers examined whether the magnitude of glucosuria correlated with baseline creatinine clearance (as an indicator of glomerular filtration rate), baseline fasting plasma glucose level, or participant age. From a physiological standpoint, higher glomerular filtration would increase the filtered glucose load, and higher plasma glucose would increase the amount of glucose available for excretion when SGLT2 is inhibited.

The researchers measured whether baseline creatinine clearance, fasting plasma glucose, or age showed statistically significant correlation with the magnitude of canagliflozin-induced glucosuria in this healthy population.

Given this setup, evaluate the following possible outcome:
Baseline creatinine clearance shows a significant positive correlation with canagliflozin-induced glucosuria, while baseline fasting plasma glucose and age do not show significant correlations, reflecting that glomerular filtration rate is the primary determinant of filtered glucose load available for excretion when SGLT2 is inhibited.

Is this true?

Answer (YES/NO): NO